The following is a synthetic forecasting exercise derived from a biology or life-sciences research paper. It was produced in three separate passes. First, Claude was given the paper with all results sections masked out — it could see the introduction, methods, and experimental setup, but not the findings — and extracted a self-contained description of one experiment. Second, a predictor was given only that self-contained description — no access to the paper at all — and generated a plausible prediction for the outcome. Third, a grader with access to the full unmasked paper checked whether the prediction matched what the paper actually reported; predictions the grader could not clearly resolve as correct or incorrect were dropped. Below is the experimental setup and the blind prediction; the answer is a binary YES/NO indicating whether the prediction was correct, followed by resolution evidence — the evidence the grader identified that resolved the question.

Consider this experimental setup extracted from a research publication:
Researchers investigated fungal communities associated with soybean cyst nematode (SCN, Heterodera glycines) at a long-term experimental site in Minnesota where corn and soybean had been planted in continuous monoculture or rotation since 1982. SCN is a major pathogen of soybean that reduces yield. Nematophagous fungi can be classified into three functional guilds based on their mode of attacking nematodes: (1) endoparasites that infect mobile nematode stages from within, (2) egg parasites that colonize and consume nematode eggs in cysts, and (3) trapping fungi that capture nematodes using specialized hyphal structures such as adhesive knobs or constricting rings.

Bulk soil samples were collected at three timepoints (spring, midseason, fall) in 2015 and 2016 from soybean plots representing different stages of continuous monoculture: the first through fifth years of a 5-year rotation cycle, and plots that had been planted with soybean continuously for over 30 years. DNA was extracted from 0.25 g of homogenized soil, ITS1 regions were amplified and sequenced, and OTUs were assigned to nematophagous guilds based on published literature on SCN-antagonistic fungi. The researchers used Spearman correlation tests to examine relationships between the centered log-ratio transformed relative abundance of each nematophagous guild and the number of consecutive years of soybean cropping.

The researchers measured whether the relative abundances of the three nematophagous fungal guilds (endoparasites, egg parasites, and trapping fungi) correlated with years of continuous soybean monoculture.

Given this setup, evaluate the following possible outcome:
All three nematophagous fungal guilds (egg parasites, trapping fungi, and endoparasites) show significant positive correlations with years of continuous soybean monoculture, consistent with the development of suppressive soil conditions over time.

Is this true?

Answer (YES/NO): NO